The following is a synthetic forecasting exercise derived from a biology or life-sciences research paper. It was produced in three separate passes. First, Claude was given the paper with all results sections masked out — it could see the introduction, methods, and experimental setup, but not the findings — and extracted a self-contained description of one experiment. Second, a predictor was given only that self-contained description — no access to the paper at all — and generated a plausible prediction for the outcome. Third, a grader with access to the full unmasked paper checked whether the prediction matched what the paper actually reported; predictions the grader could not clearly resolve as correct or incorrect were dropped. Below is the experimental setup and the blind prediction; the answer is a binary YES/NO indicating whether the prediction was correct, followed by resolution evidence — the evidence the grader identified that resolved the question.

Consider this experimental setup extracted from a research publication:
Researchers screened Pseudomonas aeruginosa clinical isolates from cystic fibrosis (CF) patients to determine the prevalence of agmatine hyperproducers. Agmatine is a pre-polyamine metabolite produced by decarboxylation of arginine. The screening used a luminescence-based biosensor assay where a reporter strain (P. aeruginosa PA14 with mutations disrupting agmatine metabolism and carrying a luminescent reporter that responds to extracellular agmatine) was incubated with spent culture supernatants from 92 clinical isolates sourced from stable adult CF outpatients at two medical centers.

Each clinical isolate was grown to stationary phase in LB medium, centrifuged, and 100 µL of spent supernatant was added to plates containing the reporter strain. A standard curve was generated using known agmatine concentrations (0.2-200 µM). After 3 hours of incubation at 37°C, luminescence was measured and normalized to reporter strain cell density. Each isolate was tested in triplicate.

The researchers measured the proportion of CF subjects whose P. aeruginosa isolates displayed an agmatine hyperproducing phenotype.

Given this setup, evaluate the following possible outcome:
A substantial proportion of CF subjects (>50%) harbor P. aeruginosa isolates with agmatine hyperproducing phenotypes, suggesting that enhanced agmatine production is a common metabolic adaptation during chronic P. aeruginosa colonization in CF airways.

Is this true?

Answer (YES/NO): NO